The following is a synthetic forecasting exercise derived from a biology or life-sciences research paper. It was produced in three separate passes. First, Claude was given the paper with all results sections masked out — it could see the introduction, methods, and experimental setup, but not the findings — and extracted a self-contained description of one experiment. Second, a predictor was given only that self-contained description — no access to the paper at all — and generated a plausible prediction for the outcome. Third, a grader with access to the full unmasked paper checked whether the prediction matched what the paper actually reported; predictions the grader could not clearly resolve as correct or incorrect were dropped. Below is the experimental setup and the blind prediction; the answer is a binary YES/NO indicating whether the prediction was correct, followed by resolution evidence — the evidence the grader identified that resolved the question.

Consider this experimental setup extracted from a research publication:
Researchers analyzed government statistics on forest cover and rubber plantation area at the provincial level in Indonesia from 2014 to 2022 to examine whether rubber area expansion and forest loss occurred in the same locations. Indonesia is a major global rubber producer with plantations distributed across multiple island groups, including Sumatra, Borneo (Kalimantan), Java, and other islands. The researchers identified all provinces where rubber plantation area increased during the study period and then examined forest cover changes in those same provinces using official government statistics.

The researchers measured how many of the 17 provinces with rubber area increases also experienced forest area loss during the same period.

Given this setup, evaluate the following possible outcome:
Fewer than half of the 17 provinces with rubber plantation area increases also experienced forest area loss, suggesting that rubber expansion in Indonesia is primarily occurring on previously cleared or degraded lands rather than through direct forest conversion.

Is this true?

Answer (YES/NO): NO